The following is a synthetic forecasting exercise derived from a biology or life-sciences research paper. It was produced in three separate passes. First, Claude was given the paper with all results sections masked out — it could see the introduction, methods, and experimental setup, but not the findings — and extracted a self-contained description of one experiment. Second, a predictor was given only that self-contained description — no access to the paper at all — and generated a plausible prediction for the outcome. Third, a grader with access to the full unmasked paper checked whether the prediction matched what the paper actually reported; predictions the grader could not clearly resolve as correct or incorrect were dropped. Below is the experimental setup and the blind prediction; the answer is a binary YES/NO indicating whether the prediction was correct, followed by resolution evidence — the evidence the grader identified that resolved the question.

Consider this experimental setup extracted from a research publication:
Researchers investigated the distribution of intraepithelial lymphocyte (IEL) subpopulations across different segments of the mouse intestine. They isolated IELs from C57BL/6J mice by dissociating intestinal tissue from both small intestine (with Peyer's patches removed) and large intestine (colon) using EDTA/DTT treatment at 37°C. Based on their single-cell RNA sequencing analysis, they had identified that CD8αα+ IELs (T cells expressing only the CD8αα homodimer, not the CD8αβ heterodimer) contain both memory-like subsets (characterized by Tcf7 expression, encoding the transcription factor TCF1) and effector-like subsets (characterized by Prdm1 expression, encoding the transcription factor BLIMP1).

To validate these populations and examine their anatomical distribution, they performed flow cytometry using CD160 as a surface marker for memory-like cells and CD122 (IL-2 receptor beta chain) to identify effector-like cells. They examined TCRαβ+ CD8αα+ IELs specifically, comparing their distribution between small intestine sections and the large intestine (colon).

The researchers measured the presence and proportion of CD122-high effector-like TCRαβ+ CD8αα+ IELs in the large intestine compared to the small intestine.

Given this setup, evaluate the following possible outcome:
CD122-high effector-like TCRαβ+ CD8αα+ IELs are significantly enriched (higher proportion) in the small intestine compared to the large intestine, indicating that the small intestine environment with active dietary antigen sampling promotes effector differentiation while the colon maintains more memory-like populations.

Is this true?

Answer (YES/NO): YES